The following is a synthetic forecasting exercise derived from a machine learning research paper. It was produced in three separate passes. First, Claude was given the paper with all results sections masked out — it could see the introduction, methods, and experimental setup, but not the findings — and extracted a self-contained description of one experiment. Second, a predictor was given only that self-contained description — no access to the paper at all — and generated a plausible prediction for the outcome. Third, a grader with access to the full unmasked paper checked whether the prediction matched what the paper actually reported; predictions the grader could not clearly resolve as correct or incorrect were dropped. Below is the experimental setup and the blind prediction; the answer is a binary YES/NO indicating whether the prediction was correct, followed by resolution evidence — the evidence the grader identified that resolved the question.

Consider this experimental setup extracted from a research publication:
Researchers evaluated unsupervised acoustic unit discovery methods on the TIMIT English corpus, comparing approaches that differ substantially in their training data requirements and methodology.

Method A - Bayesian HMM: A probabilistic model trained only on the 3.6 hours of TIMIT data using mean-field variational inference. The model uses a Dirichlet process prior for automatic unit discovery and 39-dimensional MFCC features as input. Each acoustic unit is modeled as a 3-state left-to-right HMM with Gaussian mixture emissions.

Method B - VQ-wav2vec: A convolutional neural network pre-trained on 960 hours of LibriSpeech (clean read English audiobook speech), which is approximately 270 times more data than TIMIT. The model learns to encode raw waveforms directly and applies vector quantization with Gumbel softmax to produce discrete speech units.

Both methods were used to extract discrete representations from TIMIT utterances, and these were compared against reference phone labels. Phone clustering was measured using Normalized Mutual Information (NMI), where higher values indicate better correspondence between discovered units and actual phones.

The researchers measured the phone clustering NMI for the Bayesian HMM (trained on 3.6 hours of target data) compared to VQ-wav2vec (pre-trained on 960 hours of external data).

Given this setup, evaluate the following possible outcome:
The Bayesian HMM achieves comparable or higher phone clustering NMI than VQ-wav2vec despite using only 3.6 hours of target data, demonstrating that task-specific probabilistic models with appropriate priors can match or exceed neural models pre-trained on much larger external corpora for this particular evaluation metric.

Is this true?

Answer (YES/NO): YES